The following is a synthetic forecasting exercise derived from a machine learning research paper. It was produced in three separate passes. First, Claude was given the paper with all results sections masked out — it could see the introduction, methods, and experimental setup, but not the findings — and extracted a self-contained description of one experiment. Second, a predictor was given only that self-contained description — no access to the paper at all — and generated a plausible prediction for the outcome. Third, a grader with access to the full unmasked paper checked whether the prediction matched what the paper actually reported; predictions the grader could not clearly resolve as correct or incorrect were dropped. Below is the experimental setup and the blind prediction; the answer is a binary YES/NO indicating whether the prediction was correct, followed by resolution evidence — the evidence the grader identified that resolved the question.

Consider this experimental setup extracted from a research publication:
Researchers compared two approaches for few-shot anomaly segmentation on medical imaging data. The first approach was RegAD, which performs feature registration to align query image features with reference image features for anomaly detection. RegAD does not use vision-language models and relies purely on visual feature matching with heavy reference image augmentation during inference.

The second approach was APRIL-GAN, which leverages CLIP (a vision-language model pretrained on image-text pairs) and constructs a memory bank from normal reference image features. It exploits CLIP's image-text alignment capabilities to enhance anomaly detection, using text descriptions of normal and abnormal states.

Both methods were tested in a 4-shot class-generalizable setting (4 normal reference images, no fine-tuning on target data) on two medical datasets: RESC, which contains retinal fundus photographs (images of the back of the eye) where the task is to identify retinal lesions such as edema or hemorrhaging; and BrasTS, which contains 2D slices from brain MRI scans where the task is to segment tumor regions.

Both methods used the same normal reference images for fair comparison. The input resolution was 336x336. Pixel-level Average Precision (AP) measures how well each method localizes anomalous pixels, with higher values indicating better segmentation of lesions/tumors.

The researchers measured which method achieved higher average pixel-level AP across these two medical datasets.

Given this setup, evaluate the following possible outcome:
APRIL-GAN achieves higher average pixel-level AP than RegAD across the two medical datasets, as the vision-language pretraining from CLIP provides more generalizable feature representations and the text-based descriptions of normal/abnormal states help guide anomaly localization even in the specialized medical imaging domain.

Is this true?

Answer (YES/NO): YES